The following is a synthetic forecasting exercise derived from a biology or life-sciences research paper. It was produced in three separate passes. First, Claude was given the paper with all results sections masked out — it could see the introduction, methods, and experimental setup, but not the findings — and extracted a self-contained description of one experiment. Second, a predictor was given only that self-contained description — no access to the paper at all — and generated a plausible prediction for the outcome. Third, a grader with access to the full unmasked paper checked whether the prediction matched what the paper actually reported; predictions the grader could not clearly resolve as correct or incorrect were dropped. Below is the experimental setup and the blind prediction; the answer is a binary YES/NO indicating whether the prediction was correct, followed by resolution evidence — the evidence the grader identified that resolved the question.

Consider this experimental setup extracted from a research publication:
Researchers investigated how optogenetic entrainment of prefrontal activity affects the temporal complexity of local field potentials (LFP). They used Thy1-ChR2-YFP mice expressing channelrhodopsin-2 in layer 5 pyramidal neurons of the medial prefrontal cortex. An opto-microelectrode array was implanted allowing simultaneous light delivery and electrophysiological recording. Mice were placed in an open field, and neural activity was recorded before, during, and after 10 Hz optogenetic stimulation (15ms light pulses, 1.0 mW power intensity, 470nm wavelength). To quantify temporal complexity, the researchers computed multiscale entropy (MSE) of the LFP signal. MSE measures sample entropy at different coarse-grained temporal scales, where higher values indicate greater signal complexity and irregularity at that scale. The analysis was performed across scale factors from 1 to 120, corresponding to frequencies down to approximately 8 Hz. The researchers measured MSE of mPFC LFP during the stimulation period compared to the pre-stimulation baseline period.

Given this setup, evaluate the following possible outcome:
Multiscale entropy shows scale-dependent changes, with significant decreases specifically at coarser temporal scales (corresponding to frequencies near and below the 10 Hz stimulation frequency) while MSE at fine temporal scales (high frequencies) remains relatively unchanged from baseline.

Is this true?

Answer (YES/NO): NO